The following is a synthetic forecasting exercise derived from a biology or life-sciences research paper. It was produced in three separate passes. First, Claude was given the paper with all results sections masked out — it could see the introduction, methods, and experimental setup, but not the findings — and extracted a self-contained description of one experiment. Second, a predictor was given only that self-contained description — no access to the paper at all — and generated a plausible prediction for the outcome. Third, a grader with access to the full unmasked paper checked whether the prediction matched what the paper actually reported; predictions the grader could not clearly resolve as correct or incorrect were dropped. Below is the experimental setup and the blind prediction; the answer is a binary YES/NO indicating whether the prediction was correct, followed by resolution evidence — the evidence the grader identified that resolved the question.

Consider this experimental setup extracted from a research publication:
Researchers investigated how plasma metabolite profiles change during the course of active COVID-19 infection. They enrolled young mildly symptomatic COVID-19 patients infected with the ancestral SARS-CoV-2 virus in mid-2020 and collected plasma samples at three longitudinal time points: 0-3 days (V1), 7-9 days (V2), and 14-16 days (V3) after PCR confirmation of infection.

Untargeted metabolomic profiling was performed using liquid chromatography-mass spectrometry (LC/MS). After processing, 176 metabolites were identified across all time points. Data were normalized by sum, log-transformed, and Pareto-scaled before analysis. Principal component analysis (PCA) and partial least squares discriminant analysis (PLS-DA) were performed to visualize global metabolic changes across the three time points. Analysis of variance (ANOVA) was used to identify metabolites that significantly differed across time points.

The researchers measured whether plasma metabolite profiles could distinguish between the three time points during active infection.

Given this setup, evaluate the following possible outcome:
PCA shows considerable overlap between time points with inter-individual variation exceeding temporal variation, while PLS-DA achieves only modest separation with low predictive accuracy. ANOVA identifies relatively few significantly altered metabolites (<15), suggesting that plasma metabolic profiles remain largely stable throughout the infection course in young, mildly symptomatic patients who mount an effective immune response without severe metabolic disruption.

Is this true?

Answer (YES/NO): NO